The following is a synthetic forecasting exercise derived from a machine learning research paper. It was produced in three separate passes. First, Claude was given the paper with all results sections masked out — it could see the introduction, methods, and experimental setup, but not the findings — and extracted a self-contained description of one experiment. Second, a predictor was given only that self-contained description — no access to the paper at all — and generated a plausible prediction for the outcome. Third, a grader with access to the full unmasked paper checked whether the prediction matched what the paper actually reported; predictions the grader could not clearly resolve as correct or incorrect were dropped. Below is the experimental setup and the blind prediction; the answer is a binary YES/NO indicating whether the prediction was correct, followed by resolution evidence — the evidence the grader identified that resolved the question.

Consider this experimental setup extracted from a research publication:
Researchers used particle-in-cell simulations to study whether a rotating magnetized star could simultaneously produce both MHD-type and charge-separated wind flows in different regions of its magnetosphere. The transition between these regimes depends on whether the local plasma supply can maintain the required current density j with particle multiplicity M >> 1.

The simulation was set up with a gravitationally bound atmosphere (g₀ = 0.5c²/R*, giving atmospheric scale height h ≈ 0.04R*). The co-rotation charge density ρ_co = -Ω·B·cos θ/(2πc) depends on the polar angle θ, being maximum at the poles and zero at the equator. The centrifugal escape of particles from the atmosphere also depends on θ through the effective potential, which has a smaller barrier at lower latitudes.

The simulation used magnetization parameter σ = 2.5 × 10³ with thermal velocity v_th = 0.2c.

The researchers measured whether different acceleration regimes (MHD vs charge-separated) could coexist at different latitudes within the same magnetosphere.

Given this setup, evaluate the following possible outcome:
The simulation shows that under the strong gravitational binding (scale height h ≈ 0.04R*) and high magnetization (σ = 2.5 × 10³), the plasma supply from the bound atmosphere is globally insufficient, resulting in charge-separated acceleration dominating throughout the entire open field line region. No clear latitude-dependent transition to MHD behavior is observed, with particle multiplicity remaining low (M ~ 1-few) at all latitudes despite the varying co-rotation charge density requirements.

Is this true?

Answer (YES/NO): NO